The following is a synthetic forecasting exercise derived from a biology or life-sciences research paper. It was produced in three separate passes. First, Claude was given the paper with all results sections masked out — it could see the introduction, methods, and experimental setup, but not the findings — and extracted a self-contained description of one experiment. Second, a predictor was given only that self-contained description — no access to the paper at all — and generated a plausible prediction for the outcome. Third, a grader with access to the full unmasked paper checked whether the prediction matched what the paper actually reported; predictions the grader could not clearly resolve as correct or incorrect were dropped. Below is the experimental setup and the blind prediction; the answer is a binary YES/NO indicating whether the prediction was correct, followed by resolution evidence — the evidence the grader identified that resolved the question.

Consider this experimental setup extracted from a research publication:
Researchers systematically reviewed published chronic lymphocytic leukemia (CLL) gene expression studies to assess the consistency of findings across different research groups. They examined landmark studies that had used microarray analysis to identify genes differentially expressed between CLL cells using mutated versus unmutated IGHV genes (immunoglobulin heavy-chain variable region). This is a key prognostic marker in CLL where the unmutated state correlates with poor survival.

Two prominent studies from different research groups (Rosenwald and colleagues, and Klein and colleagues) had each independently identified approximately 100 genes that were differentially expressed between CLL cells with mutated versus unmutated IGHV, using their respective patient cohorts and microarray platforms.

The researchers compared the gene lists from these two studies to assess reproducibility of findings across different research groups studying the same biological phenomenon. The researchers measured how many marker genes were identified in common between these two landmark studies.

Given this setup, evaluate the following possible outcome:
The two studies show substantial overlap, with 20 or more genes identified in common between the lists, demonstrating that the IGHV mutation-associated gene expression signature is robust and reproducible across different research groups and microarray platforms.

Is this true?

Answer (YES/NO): NO